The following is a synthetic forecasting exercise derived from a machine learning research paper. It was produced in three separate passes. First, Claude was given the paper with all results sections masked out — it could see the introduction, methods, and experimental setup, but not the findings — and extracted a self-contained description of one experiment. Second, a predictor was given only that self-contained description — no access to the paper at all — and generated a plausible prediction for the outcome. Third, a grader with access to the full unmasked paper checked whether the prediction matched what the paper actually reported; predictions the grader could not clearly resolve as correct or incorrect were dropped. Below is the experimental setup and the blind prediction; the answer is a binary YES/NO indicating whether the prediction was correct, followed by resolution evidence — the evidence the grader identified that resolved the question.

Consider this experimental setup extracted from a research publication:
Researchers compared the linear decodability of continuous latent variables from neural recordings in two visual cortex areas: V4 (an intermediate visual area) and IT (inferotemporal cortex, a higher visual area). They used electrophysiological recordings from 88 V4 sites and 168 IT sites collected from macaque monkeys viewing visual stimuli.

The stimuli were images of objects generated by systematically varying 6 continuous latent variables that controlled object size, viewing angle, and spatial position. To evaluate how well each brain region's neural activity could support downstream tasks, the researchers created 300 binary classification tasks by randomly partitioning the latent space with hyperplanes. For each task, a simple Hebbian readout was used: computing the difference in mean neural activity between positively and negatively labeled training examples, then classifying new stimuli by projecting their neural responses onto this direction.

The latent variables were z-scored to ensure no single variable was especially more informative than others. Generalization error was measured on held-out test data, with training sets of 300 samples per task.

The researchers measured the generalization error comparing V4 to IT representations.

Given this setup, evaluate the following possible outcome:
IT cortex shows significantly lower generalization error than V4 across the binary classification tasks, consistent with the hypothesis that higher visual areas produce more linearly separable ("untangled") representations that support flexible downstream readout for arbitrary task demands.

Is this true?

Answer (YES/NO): YES